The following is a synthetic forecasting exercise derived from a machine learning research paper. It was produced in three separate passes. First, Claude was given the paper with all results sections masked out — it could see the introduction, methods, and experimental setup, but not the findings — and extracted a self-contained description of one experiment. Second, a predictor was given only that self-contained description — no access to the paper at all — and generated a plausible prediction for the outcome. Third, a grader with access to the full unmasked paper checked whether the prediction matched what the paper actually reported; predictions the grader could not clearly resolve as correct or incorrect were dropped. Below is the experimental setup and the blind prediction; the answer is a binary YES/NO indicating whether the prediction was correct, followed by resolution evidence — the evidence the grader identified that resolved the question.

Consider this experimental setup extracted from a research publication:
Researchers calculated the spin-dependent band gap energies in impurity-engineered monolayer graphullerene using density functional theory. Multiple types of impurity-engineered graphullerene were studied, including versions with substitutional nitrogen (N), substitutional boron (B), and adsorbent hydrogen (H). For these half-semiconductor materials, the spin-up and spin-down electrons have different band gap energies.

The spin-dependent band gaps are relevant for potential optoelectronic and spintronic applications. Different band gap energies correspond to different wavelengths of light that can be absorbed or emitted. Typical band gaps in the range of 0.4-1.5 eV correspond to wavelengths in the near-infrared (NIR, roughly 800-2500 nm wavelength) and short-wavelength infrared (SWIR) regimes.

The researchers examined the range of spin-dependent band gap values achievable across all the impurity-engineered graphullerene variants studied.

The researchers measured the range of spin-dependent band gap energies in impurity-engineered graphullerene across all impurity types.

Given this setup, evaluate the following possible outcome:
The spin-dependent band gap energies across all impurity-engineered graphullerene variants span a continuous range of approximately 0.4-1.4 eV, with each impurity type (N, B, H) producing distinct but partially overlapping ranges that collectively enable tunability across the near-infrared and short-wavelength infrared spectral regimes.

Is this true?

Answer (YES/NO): NO